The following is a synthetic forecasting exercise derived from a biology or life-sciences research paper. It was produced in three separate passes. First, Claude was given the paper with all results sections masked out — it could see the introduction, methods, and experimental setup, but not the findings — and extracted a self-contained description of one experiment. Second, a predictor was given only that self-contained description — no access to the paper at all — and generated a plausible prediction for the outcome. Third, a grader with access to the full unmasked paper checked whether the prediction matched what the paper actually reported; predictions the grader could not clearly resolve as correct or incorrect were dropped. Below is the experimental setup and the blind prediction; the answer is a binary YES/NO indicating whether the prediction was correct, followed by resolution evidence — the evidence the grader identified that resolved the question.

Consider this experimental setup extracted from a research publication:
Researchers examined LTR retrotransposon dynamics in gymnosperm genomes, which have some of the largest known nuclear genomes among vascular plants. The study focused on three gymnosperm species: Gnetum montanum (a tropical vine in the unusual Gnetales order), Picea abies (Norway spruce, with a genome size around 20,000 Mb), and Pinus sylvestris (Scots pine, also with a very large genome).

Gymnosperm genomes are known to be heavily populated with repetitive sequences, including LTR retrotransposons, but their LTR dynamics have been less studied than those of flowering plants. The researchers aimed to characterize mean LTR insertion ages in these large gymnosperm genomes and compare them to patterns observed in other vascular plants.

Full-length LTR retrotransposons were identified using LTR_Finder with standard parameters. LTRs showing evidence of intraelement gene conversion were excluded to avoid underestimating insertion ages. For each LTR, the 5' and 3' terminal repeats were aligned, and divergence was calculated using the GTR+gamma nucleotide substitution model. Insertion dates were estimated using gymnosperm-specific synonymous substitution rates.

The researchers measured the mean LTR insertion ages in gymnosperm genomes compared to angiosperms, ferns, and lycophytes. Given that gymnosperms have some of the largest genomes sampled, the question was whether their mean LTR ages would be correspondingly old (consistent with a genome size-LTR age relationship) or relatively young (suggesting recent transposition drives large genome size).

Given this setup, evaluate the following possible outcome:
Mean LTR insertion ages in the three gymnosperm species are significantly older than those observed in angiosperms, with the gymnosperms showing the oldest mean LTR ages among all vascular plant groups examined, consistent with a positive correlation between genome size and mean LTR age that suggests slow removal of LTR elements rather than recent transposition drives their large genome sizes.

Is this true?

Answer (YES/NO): YES